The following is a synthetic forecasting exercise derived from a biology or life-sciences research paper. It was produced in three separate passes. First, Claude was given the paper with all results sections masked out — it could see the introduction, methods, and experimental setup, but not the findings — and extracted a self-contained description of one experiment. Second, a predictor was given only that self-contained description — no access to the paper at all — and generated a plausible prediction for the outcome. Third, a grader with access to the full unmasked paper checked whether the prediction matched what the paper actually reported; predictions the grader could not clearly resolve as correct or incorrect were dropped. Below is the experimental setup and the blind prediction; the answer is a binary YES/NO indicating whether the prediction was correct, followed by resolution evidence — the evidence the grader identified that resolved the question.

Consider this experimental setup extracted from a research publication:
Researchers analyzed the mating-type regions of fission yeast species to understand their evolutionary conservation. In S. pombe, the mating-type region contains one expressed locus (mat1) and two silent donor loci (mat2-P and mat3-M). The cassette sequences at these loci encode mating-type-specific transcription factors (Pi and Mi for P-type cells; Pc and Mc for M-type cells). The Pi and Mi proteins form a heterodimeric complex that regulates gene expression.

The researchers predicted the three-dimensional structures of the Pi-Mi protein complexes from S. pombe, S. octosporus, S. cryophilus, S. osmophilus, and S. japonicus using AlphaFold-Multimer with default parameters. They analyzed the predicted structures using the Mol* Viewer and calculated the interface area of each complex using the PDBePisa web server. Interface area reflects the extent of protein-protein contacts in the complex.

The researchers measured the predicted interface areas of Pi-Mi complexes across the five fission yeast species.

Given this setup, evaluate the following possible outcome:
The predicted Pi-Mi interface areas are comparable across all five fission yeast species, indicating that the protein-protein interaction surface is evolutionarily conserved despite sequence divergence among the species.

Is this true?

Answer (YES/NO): NO